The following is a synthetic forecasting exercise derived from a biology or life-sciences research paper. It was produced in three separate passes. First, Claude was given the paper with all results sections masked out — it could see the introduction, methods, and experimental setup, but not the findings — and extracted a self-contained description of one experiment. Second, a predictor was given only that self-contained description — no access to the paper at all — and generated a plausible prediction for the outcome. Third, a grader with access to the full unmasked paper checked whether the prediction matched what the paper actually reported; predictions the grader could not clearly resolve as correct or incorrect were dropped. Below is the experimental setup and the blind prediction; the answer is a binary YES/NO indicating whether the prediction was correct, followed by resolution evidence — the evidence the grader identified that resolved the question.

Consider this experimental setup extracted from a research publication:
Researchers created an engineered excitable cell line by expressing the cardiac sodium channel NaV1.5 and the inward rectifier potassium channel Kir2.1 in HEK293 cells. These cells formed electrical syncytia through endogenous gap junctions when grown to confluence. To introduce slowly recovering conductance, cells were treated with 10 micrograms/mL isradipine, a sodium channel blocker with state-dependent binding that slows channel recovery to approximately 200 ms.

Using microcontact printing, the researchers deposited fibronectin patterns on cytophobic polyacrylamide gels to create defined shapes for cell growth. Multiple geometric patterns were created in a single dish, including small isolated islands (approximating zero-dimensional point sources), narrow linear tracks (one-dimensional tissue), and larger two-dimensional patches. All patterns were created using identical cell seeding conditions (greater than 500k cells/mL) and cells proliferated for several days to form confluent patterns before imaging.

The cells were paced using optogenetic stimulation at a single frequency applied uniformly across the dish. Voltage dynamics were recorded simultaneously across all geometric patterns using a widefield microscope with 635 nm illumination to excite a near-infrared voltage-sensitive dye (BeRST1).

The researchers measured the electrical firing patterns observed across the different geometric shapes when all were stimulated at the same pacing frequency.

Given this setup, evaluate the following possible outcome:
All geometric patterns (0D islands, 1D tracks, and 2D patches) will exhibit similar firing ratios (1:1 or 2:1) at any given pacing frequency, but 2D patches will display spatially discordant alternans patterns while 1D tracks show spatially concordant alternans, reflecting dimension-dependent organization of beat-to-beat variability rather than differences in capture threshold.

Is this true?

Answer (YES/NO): NO